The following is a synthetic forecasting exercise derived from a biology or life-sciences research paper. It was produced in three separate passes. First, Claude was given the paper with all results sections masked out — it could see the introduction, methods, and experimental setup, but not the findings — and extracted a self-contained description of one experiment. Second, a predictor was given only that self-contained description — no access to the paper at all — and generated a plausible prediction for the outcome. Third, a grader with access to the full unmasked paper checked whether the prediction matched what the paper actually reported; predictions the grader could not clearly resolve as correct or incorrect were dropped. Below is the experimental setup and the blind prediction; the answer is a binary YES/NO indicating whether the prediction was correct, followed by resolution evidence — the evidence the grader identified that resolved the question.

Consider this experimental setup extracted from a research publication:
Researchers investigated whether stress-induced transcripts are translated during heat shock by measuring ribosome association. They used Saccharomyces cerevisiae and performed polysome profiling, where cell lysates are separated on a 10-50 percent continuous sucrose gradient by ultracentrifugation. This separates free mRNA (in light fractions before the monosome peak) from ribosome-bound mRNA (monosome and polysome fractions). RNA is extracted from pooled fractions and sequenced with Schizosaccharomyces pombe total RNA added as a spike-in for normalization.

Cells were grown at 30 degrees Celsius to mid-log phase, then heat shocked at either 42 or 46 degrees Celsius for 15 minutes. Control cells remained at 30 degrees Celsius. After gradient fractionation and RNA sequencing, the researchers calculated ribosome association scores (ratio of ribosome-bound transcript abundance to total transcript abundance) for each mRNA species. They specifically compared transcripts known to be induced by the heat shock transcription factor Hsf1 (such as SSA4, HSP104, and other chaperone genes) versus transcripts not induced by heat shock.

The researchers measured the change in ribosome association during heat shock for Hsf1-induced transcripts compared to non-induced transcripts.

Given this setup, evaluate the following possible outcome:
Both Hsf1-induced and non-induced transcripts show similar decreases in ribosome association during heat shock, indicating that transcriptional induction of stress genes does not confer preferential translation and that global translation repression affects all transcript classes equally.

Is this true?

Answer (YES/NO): NO